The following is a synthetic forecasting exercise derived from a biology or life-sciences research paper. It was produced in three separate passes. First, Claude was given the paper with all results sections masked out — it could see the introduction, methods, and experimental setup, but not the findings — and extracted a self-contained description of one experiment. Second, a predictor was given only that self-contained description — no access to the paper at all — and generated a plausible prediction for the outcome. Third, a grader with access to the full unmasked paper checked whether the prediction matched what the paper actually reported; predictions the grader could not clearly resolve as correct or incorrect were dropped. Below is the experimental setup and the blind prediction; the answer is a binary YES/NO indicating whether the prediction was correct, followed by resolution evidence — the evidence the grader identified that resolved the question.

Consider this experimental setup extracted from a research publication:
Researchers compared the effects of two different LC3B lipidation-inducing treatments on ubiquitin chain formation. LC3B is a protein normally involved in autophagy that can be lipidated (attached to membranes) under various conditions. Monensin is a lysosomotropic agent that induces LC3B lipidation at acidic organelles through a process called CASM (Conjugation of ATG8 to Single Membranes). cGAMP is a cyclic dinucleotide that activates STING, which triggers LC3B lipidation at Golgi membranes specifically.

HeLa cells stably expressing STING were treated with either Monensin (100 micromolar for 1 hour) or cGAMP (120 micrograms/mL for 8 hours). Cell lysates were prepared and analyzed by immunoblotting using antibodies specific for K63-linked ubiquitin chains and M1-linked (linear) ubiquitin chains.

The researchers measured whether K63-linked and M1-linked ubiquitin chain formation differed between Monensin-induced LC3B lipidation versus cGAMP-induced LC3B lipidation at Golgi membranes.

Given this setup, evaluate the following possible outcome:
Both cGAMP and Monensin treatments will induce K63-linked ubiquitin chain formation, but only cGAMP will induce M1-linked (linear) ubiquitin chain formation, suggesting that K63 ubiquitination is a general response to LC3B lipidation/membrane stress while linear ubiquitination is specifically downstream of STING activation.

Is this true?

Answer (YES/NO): YES